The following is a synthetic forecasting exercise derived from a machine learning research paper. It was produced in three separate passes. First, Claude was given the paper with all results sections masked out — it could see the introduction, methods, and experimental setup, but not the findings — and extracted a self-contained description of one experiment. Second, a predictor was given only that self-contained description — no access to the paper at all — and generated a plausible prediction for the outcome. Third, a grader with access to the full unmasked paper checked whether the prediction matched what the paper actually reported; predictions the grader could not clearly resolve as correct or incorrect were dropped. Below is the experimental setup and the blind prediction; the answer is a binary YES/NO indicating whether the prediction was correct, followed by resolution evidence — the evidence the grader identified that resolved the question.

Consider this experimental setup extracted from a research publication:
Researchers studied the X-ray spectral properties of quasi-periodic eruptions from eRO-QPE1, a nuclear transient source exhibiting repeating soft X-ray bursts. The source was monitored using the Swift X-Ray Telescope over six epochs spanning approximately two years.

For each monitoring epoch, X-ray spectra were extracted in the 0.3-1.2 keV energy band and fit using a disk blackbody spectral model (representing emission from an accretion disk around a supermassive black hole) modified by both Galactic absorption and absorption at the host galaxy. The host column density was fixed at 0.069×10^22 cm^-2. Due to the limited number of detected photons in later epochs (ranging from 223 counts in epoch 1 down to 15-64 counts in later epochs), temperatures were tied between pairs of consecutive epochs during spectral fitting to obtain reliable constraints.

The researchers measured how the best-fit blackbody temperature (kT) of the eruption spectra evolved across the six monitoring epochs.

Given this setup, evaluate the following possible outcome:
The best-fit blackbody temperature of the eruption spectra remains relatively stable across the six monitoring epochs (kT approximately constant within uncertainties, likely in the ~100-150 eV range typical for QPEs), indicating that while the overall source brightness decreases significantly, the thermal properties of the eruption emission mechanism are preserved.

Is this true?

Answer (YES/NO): NO